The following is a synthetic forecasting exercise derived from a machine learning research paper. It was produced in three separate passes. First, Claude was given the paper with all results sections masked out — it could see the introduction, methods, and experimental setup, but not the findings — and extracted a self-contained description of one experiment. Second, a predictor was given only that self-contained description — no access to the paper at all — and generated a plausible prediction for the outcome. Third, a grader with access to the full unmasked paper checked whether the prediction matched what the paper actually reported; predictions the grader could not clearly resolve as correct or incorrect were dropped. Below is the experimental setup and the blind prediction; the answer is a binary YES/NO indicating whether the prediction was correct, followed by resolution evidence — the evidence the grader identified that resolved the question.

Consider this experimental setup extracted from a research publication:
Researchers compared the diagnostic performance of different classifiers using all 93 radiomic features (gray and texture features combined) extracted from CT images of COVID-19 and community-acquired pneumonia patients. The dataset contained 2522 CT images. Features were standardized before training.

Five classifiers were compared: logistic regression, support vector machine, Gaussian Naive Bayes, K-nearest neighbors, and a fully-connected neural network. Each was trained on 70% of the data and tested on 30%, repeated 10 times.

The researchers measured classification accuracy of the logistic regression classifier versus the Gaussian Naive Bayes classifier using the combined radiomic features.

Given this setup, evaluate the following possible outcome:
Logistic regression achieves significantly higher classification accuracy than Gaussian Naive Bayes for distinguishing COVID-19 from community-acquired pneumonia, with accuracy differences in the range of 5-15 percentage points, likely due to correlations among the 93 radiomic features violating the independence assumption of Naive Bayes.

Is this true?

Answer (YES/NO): YES